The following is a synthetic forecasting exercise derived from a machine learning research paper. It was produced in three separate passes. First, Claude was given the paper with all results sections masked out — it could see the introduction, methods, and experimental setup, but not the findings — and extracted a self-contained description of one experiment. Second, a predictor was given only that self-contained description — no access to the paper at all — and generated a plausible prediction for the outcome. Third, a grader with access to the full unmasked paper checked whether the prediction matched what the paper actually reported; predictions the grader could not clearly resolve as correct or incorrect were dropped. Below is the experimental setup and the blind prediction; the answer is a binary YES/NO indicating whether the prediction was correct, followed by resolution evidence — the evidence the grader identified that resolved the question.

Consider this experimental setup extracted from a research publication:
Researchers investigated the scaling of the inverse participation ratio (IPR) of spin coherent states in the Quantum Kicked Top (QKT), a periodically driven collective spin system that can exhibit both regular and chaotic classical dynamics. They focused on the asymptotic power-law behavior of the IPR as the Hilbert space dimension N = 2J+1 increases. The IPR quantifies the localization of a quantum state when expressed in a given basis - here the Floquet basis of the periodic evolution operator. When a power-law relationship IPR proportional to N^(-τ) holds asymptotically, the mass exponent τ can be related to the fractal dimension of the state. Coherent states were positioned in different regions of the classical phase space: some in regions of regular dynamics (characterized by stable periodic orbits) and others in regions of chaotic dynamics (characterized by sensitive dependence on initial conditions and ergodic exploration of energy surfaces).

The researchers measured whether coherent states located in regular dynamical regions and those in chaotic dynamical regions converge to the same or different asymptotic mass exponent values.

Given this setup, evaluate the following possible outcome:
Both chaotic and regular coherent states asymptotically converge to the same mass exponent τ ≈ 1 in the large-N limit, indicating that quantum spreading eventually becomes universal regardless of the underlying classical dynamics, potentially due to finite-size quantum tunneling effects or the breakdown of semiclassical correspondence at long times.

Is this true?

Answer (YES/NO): NO